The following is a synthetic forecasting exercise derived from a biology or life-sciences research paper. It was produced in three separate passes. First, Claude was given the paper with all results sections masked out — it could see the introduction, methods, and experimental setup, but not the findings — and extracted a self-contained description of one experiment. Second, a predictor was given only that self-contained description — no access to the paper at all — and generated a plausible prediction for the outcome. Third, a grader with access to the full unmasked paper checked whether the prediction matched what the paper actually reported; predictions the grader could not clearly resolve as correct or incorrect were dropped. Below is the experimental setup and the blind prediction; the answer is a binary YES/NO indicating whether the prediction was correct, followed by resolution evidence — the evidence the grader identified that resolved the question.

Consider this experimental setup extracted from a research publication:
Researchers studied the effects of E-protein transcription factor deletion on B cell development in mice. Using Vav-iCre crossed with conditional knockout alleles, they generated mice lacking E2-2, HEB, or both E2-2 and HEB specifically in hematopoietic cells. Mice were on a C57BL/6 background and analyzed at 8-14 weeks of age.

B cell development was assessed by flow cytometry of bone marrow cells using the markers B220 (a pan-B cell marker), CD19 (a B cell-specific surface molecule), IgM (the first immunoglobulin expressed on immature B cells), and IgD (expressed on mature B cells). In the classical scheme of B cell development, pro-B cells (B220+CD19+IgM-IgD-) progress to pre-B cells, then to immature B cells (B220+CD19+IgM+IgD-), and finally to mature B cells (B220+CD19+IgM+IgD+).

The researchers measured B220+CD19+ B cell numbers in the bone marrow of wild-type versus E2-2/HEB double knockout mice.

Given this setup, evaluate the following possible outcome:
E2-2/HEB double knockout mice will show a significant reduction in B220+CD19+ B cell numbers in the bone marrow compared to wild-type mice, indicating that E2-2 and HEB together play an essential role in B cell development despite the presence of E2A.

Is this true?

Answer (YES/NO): YES